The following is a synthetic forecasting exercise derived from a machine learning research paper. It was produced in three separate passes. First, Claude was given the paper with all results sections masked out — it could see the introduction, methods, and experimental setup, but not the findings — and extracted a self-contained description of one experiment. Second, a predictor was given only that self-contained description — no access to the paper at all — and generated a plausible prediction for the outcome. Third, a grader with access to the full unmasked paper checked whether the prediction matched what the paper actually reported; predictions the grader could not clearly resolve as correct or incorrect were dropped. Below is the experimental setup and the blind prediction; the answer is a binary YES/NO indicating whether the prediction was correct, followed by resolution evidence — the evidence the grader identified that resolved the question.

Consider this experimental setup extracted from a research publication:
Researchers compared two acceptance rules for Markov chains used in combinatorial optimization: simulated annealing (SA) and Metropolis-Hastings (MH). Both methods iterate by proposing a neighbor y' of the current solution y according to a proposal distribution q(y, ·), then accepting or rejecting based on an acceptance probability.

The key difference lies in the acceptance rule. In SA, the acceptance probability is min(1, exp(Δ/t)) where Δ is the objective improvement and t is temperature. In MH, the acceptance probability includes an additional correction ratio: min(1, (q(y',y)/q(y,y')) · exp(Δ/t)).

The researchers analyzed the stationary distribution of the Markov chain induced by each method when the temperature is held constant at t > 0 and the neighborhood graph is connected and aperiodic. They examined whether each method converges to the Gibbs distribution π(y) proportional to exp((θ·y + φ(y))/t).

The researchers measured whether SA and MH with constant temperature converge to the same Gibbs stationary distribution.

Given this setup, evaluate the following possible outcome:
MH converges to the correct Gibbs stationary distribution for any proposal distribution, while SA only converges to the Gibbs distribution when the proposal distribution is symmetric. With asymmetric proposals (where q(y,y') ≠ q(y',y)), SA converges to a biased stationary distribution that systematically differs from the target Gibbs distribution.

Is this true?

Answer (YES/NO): YES